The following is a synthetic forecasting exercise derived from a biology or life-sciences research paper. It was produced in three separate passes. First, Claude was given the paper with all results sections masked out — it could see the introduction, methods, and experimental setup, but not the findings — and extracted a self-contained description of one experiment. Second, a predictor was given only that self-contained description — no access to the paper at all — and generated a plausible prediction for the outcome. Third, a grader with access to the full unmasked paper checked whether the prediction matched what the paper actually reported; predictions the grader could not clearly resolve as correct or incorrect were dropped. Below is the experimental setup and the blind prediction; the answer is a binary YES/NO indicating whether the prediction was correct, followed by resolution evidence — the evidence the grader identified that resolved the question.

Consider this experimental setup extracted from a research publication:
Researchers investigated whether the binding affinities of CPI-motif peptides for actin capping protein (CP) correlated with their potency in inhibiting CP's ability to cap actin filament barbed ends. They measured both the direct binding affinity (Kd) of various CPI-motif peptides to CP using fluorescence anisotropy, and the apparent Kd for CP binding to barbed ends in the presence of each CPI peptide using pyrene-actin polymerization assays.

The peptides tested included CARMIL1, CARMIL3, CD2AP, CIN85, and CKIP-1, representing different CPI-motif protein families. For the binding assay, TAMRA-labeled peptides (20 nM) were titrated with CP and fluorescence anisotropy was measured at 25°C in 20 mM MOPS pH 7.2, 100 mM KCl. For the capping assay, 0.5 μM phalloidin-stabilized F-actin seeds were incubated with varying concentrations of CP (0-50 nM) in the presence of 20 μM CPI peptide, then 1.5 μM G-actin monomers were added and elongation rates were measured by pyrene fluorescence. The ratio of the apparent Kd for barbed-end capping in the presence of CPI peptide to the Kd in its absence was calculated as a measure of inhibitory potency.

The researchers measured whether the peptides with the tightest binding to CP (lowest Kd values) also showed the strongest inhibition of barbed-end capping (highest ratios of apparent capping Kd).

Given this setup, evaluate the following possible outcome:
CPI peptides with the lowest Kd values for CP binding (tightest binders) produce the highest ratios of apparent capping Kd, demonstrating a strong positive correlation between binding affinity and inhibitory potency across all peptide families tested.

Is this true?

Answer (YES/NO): NO